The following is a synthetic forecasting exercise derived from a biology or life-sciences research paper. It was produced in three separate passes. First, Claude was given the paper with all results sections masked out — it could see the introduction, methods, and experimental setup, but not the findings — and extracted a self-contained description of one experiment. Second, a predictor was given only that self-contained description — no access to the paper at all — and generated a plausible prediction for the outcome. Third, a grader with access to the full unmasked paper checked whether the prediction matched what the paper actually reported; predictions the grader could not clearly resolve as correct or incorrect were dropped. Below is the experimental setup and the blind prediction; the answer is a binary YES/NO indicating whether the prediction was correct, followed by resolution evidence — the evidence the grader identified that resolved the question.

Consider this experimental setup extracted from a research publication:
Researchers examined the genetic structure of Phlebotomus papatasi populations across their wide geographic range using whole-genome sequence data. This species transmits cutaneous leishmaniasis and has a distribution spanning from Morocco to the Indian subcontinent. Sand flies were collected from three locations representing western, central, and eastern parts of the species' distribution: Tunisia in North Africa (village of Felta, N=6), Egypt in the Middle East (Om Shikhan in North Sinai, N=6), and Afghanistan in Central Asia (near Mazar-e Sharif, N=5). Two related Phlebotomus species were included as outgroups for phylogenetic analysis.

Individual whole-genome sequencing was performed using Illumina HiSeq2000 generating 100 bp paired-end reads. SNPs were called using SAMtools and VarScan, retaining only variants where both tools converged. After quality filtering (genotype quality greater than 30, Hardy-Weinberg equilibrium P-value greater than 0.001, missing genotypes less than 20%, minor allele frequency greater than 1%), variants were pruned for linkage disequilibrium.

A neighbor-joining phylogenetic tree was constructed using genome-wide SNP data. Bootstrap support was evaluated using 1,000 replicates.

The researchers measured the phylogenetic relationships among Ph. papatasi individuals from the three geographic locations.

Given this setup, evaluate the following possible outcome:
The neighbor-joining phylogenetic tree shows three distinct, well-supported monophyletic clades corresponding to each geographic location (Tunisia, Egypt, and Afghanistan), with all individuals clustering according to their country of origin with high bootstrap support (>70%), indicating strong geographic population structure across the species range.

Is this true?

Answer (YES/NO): YES